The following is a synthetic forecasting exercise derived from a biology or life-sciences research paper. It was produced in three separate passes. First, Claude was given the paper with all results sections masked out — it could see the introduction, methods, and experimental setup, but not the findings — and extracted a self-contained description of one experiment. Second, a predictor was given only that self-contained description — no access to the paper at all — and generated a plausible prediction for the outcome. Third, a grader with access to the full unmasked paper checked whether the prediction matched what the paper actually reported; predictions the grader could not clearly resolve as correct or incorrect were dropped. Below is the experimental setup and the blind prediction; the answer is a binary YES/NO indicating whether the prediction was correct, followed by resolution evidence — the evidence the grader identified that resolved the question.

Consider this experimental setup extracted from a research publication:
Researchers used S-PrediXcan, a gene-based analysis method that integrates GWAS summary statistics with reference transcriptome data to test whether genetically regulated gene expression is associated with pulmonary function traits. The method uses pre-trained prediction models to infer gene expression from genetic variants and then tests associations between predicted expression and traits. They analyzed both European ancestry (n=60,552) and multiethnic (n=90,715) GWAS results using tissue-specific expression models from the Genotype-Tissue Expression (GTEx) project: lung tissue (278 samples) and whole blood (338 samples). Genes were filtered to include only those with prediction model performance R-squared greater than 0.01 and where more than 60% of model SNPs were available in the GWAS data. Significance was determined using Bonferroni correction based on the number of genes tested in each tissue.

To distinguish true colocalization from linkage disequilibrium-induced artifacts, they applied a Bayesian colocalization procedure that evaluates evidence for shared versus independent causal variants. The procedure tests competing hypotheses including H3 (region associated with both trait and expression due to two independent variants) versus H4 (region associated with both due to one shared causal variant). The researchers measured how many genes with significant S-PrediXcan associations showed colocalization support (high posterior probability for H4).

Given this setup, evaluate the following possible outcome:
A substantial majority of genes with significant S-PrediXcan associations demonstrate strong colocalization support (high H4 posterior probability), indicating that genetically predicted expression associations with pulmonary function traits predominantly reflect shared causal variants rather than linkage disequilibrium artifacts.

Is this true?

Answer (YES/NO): NO